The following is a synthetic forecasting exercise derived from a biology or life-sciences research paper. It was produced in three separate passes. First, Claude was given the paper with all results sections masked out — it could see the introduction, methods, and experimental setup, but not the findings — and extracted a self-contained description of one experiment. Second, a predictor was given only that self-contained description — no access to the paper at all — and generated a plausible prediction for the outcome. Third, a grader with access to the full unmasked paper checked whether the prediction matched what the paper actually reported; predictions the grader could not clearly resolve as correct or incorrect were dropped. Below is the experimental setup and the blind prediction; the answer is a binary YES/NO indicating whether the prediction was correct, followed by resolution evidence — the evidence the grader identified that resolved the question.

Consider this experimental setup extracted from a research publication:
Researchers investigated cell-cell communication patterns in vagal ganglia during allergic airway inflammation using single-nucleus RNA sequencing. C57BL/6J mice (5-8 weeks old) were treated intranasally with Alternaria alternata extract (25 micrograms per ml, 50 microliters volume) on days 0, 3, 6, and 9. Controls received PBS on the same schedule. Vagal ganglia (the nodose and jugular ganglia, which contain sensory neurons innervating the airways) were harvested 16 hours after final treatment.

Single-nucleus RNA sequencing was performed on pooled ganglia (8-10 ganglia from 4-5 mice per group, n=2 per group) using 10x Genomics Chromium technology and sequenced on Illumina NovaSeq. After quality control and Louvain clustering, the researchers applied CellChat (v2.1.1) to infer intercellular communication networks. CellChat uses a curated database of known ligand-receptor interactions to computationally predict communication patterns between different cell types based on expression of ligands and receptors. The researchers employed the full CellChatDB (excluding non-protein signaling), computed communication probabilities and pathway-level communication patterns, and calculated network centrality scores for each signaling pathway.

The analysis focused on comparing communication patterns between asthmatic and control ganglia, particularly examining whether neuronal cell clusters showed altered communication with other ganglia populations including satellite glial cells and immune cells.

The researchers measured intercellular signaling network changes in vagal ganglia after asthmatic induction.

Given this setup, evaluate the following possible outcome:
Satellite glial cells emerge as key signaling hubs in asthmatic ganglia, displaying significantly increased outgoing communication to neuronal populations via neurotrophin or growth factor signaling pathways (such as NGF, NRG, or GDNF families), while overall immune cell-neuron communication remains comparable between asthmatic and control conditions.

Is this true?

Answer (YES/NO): NO